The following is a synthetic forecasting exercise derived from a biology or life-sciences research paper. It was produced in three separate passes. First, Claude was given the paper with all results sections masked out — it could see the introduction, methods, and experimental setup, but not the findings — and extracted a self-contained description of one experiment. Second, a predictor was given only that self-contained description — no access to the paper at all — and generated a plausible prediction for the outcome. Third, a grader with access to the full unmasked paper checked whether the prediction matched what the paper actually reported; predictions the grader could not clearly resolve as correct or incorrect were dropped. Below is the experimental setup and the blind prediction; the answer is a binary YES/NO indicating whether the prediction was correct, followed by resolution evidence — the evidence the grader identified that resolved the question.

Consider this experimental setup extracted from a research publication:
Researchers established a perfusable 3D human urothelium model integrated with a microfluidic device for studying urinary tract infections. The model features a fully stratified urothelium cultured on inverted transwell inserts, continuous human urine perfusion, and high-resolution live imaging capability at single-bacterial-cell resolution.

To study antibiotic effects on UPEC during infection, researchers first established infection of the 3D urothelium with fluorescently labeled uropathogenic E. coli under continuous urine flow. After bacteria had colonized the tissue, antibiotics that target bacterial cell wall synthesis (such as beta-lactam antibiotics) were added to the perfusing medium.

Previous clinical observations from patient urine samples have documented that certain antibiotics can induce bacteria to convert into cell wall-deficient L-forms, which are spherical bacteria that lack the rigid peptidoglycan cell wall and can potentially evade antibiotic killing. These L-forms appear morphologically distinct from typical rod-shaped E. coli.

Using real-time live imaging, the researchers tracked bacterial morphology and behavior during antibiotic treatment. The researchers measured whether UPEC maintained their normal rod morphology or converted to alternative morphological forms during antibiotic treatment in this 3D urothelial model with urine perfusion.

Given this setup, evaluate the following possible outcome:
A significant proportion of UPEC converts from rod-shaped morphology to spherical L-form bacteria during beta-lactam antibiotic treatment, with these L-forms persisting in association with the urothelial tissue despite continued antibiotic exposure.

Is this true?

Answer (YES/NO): YES